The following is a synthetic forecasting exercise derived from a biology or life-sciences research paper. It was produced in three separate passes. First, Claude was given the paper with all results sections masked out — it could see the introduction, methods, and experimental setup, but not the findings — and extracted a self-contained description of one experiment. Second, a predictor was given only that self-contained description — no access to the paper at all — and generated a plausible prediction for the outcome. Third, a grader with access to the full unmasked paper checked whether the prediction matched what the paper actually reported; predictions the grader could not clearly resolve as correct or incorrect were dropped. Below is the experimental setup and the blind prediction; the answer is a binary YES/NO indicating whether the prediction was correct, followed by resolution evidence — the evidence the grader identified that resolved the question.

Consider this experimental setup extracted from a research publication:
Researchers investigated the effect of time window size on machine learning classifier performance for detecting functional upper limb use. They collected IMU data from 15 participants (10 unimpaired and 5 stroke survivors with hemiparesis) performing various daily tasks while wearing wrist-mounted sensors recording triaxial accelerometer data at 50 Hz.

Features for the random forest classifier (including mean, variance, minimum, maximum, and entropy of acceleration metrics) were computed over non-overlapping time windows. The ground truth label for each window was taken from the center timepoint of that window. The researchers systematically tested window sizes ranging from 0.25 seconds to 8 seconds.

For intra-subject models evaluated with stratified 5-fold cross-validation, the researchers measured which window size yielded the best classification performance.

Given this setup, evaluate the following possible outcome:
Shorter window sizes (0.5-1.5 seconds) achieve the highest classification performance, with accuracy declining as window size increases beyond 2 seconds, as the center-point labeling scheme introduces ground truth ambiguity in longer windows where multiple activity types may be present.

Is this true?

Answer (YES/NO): NO